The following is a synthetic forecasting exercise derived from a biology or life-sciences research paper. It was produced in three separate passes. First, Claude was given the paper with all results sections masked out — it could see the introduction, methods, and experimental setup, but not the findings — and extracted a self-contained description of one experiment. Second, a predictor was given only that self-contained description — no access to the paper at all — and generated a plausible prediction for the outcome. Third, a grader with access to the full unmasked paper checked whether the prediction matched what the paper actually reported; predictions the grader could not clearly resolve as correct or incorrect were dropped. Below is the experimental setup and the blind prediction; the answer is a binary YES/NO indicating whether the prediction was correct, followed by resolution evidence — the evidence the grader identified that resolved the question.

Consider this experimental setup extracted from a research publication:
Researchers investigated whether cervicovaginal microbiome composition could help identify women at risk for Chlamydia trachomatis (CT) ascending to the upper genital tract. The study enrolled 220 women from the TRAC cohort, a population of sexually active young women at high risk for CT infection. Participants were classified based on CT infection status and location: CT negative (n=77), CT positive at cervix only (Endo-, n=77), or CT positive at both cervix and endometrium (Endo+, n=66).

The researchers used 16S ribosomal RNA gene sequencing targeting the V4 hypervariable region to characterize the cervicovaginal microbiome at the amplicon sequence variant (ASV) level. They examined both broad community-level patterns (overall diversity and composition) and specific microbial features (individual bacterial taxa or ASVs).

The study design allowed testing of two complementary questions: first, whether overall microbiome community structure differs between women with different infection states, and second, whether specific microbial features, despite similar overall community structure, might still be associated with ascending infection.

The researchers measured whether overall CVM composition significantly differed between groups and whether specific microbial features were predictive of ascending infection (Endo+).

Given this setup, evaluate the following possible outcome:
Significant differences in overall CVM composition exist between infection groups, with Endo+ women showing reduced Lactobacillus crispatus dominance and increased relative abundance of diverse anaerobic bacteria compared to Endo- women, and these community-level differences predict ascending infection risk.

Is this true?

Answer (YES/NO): NO